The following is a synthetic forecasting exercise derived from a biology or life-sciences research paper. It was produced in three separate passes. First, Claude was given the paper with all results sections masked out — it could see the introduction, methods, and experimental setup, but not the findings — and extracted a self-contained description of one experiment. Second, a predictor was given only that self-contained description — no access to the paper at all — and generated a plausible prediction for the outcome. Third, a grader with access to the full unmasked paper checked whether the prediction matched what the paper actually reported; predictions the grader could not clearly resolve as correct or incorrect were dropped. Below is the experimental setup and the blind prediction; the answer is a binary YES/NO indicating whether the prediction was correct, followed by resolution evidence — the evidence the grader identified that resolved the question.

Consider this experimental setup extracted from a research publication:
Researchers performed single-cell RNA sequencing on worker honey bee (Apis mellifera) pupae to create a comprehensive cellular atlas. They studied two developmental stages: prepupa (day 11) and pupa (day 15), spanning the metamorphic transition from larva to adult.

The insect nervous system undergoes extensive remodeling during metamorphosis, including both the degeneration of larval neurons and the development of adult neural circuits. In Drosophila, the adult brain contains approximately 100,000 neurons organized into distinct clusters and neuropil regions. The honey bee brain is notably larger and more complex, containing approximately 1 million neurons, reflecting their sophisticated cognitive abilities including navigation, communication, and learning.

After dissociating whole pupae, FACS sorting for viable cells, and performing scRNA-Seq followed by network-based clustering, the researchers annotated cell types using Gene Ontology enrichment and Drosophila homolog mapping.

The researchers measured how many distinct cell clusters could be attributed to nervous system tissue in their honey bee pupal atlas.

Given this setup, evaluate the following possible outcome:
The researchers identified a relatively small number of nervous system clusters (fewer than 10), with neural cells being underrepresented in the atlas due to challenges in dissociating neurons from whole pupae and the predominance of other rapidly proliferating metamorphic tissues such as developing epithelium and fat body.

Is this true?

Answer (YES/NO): NO